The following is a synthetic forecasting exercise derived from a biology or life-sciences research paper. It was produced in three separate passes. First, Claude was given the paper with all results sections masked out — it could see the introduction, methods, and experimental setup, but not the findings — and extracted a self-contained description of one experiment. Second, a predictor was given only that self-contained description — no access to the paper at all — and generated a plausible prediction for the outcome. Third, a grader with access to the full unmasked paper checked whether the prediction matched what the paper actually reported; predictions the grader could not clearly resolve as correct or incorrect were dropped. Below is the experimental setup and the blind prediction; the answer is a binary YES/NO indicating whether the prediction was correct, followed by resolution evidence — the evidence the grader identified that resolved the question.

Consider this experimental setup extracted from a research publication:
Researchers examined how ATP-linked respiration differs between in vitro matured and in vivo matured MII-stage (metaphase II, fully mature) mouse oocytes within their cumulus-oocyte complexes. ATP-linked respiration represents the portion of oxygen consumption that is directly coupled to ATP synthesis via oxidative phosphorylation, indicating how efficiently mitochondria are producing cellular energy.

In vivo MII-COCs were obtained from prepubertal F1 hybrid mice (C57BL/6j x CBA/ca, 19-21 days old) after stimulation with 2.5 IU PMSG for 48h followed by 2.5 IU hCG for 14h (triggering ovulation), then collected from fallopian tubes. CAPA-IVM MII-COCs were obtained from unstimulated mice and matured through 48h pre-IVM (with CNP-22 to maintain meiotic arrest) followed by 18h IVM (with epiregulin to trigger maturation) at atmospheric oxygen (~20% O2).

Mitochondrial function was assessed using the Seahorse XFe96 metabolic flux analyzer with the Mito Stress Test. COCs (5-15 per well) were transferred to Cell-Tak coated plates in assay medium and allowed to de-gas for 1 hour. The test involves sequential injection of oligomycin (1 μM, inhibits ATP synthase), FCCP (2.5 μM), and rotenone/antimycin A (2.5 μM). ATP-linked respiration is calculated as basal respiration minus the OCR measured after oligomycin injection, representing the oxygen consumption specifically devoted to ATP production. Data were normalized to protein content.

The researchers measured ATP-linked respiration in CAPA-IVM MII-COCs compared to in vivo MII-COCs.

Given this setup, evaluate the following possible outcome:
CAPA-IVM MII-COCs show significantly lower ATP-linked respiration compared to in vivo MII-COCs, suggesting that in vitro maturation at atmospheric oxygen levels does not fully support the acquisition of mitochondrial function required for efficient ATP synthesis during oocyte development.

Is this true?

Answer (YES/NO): NO